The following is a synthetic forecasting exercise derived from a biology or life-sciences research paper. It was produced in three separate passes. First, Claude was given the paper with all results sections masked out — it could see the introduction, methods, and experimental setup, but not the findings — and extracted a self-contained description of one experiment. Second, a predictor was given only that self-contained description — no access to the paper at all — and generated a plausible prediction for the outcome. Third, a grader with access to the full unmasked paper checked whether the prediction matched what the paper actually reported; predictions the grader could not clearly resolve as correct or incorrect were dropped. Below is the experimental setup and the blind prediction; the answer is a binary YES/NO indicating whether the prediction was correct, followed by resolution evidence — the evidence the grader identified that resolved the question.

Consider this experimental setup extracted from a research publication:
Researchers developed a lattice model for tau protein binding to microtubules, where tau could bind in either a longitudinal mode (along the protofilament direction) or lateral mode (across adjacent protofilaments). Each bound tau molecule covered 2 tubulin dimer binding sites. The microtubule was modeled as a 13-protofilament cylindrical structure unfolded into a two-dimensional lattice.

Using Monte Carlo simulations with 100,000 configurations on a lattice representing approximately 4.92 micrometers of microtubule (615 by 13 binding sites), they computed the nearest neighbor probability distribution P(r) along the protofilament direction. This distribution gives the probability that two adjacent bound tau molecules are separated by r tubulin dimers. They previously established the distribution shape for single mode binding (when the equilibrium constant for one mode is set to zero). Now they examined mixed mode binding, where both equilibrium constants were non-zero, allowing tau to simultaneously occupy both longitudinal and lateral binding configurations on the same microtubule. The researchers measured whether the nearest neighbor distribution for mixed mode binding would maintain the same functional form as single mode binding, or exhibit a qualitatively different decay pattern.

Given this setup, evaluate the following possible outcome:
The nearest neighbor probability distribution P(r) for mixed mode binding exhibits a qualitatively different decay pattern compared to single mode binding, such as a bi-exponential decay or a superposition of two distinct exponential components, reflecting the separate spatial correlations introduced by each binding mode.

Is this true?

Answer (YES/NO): YES